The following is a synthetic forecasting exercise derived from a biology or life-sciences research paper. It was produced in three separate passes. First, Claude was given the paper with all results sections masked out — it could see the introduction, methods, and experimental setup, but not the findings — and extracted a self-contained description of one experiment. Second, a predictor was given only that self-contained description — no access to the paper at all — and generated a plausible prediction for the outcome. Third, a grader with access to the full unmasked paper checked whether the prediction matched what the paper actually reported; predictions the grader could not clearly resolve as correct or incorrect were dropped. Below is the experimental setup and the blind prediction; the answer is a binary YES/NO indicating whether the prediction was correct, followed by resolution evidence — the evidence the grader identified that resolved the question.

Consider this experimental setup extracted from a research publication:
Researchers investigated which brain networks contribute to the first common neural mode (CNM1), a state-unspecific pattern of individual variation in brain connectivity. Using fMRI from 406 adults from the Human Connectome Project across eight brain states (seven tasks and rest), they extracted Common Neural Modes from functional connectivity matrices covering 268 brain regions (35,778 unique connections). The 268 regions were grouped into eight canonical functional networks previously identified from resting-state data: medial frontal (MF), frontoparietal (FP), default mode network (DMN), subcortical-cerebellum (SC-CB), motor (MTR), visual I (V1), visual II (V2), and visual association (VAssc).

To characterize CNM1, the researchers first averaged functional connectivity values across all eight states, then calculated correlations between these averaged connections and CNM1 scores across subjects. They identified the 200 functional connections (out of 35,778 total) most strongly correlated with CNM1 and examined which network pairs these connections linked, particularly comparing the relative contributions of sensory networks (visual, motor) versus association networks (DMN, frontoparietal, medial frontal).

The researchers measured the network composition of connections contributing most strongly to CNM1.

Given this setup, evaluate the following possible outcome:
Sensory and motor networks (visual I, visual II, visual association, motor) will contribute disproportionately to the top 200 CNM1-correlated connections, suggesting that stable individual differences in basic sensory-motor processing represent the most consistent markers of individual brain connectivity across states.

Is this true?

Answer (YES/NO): NO